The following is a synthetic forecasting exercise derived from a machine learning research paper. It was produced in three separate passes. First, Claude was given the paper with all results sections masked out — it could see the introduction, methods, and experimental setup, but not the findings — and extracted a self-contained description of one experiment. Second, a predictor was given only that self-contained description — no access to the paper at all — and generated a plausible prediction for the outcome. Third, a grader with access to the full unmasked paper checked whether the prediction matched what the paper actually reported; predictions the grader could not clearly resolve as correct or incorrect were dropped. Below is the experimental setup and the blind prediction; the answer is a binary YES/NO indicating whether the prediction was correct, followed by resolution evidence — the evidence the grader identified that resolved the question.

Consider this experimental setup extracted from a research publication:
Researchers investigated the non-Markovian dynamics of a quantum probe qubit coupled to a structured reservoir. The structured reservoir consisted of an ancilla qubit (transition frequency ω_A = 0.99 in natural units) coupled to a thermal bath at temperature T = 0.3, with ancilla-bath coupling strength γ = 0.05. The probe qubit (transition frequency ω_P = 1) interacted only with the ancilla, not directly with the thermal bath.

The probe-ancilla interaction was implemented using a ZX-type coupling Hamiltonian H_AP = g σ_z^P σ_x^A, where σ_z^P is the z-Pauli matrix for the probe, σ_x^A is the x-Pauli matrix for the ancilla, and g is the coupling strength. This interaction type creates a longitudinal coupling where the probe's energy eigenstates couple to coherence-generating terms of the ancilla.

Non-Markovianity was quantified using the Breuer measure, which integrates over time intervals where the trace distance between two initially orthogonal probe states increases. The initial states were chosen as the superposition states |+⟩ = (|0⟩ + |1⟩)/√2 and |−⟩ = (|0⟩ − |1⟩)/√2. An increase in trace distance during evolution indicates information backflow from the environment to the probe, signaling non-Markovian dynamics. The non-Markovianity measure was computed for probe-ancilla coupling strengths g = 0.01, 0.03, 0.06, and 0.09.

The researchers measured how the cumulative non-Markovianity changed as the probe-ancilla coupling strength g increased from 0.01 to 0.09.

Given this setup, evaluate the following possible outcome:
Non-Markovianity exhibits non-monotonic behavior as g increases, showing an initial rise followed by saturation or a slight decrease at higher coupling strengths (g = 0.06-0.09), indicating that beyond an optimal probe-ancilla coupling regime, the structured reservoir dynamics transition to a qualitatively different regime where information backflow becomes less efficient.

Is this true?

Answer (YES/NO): NO